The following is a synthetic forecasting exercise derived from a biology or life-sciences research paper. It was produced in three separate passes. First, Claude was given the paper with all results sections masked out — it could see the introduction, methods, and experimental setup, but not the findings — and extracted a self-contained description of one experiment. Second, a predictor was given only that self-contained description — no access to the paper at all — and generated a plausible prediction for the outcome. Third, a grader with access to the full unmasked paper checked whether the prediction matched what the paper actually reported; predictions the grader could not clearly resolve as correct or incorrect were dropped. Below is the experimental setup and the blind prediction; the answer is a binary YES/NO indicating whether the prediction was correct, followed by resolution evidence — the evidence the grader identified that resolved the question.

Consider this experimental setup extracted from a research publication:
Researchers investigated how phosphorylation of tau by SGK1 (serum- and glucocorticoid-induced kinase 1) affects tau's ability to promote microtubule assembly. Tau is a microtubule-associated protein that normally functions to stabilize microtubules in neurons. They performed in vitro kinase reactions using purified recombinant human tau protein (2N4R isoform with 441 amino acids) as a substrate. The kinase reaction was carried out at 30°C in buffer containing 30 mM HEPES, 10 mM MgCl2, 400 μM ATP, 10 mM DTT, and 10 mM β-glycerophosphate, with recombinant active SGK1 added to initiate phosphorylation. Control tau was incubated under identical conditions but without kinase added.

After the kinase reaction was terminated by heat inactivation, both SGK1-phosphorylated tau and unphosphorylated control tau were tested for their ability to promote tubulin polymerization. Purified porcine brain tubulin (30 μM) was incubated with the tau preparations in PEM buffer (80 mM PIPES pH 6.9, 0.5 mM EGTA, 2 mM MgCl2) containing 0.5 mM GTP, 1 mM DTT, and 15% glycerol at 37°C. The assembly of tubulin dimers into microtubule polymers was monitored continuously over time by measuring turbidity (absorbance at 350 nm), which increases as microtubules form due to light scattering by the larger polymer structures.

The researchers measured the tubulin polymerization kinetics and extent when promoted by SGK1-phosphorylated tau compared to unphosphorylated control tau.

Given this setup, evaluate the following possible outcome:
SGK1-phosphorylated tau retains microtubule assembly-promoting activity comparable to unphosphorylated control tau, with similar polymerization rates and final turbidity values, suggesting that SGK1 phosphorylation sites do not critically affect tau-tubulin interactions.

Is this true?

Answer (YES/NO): NO